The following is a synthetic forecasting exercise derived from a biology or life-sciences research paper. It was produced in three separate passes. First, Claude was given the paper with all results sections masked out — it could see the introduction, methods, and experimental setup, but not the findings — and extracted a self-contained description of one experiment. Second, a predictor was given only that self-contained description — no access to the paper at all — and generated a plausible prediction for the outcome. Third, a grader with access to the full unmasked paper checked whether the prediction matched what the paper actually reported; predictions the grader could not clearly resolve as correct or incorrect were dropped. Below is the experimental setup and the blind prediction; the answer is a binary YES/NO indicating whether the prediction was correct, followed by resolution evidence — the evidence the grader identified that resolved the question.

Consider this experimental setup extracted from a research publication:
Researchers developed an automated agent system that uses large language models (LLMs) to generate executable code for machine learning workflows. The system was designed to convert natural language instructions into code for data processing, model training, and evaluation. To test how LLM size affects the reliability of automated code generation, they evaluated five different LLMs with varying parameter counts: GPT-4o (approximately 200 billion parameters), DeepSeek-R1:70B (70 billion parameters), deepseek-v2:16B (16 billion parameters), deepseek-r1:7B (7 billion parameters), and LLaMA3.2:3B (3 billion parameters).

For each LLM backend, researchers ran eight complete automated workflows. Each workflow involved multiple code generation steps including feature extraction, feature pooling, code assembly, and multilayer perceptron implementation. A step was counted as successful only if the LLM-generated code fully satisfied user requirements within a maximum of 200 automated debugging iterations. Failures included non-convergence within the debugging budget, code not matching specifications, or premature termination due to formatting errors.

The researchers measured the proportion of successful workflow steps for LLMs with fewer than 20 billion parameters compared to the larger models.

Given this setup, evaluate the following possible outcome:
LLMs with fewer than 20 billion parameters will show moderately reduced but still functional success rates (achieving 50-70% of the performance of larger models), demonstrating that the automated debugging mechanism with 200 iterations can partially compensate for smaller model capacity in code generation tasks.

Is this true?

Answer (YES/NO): NO